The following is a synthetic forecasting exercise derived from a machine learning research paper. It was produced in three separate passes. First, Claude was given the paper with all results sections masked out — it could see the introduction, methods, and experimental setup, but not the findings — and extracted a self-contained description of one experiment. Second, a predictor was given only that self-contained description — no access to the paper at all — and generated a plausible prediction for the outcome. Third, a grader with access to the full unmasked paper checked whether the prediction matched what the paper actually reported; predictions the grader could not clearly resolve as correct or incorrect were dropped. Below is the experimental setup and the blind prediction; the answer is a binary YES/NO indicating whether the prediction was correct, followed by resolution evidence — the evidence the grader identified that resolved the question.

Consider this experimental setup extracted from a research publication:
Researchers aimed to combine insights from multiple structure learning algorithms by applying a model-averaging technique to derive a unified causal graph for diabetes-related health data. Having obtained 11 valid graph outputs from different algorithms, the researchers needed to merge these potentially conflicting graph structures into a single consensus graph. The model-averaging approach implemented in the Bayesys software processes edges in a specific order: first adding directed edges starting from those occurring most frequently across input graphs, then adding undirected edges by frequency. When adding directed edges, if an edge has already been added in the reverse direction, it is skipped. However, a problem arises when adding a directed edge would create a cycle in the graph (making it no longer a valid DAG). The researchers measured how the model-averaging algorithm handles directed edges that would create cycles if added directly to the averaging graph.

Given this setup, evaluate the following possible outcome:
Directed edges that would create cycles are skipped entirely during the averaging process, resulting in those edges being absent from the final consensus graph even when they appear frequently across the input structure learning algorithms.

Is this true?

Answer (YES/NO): NO